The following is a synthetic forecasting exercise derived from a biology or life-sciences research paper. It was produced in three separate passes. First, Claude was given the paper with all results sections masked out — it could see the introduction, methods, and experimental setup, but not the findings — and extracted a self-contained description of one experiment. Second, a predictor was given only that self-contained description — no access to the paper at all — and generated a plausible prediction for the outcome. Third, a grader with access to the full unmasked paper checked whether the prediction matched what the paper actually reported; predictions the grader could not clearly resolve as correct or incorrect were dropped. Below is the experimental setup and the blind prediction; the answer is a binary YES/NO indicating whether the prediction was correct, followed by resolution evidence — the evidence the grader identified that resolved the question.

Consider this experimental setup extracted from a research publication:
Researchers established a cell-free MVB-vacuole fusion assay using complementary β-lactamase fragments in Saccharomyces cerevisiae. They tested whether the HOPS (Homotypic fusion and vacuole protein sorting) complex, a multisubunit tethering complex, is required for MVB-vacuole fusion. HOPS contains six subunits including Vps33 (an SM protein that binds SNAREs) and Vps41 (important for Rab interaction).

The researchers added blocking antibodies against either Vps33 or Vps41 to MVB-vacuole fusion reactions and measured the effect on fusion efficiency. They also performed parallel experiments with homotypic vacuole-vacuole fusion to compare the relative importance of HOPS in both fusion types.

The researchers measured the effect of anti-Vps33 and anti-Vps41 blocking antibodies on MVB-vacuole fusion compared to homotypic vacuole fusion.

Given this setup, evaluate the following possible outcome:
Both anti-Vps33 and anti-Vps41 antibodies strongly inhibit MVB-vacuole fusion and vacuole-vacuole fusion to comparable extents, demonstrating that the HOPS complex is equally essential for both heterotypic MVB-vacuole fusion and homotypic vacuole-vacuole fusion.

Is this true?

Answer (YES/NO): YES